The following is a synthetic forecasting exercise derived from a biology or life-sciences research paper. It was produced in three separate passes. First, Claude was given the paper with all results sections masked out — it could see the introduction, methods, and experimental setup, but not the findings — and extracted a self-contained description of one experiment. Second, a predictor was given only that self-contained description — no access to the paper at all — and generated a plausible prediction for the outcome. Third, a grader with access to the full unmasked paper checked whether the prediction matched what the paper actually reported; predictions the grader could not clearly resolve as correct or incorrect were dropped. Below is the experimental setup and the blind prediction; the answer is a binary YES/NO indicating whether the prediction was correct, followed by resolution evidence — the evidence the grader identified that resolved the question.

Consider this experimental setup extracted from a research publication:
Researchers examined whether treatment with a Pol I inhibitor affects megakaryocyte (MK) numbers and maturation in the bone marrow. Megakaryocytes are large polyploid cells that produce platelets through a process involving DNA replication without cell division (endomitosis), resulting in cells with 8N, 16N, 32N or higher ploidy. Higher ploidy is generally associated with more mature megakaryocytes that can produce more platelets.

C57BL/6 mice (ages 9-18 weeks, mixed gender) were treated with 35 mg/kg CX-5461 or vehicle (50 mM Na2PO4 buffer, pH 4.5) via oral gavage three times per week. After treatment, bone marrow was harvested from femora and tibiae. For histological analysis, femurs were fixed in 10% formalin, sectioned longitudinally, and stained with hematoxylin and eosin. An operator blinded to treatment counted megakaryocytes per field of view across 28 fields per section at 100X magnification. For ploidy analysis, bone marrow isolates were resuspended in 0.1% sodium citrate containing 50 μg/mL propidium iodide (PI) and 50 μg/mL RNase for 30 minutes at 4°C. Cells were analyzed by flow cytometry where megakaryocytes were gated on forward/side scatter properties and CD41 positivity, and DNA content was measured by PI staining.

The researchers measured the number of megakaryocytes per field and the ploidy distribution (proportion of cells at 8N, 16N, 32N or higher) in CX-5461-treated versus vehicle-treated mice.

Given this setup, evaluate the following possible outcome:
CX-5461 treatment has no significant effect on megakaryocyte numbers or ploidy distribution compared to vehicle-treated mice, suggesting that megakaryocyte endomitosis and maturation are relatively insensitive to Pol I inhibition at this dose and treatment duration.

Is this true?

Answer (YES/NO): NO